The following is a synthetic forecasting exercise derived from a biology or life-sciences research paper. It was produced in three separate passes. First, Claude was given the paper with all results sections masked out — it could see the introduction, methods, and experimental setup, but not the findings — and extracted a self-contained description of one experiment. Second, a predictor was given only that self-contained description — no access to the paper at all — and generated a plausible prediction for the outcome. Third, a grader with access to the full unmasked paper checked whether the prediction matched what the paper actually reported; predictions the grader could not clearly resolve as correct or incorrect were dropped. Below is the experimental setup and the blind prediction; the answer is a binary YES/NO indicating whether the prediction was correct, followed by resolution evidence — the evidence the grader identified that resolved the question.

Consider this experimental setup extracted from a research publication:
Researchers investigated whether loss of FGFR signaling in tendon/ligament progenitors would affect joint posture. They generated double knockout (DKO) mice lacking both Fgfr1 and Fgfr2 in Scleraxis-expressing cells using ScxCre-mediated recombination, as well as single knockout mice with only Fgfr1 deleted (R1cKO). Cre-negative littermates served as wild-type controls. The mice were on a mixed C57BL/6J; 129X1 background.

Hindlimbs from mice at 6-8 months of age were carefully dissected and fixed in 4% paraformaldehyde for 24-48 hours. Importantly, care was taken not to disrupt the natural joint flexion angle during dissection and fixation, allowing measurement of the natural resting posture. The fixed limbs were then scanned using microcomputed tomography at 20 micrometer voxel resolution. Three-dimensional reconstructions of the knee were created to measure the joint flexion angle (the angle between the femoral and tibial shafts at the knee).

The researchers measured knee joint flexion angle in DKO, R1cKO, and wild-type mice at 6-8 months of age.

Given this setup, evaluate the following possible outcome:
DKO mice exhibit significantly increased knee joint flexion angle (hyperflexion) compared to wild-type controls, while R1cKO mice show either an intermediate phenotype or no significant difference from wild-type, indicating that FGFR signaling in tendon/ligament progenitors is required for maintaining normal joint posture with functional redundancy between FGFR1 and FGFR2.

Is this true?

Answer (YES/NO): YES